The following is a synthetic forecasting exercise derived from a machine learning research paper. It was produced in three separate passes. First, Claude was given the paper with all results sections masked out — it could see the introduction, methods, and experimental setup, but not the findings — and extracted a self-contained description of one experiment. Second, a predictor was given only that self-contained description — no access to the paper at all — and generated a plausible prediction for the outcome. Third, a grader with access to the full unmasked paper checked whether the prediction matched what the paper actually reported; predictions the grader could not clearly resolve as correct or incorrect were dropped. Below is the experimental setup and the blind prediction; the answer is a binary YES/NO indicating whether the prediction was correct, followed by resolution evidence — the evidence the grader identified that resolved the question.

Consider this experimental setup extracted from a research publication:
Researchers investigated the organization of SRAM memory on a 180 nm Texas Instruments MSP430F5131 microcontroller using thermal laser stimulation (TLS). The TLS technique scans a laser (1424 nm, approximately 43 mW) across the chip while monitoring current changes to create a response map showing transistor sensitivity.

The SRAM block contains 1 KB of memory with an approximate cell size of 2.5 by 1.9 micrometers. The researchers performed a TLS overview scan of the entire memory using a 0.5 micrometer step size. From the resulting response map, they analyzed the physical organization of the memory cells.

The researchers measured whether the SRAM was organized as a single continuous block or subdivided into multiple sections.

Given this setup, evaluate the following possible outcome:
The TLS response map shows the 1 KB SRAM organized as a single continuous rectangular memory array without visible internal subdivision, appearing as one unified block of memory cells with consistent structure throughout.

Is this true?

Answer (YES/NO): NO